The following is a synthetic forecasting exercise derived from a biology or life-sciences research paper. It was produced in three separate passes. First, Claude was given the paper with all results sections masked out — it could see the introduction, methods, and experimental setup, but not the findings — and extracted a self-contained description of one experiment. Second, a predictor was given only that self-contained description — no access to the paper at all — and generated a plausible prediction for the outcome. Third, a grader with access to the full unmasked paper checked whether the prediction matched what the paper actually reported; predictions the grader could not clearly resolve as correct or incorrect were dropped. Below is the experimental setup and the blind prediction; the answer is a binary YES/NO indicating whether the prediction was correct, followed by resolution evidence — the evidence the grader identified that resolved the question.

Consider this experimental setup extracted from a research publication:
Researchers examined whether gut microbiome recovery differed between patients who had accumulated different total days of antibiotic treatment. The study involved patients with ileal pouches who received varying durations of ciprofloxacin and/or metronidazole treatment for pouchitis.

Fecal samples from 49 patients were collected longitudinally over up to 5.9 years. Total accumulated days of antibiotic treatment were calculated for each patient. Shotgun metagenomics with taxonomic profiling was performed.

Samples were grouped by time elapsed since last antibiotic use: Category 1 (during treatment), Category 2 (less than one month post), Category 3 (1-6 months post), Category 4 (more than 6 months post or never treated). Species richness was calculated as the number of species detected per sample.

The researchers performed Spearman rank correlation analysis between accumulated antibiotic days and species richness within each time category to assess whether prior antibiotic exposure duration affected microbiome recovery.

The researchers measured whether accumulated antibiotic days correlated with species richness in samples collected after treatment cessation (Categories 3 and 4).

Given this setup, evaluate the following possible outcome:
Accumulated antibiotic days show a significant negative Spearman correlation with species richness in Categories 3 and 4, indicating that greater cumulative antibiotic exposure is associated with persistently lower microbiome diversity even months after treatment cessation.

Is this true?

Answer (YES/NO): NO